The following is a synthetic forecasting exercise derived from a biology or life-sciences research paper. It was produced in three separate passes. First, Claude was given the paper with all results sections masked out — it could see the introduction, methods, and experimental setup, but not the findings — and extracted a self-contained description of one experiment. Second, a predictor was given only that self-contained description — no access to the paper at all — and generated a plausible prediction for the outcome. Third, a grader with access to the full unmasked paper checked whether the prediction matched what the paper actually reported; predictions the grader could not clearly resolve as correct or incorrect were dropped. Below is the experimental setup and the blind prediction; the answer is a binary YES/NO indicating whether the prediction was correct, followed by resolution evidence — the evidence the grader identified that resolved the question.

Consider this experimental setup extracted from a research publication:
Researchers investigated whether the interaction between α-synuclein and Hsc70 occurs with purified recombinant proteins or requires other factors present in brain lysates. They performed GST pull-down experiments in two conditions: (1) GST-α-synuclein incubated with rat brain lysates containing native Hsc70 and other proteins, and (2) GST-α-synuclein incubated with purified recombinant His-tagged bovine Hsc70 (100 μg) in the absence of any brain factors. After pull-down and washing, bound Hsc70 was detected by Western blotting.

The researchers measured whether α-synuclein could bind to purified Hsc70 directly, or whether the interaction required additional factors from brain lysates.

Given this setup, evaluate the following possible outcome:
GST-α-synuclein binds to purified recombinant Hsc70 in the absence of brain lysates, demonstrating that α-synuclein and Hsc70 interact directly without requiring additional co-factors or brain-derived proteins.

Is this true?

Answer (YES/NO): YES